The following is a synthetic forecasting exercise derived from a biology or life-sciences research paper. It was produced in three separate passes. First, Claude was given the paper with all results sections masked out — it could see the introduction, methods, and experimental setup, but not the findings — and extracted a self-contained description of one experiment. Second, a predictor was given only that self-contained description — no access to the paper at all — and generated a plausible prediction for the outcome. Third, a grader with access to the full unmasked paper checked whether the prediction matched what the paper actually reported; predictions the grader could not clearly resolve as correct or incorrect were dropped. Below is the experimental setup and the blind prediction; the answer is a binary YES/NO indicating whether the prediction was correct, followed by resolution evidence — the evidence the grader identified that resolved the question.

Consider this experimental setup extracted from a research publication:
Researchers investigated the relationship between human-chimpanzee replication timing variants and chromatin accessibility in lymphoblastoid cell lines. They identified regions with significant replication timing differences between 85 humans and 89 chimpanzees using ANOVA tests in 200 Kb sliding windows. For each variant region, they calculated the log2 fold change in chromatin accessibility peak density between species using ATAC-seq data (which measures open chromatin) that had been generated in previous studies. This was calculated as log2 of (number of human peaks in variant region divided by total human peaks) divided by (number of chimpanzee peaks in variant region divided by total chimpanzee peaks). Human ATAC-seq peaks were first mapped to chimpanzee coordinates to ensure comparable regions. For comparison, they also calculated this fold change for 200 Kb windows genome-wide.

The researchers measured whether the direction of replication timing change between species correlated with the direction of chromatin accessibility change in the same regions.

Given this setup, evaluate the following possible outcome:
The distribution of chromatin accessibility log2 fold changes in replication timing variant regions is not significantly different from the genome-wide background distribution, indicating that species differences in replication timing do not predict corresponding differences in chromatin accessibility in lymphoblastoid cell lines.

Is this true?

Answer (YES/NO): NO